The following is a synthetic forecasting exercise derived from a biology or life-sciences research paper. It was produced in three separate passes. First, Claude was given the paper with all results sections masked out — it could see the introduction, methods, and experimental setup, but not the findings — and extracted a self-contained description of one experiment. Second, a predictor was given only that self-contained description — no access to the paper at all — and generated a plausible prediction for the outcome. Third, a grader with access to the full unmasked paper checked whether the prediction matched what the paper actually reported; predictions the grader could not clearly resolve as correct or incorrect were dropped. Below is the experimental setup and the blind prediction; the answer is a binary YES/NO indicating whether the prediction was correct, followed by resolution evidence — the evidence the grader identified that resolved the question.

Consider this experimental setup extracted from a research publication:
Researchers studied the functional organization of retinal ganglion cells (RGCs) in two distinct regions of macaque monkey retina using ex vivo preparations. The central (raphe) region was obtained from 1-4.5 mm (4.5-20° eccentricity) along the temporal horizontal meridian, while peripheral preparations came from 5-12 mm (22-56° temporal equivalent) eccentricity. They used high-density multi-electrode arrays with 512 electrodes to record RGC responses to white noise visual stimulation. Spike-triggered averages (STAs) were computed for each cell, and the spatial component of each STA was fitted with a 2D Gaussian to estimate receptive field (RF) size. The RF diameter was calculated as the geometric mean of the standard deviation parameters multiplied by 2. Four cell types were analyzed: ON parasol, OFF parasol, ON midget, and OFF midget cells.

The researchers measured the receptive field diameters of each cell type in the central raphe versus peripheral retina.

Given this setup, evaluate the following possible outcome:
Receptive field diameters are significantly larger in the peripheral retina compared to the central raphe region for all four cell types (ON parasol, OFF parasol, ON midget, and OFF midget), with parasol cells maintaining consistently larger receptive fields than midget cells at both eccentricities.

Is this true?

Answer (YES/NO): YES